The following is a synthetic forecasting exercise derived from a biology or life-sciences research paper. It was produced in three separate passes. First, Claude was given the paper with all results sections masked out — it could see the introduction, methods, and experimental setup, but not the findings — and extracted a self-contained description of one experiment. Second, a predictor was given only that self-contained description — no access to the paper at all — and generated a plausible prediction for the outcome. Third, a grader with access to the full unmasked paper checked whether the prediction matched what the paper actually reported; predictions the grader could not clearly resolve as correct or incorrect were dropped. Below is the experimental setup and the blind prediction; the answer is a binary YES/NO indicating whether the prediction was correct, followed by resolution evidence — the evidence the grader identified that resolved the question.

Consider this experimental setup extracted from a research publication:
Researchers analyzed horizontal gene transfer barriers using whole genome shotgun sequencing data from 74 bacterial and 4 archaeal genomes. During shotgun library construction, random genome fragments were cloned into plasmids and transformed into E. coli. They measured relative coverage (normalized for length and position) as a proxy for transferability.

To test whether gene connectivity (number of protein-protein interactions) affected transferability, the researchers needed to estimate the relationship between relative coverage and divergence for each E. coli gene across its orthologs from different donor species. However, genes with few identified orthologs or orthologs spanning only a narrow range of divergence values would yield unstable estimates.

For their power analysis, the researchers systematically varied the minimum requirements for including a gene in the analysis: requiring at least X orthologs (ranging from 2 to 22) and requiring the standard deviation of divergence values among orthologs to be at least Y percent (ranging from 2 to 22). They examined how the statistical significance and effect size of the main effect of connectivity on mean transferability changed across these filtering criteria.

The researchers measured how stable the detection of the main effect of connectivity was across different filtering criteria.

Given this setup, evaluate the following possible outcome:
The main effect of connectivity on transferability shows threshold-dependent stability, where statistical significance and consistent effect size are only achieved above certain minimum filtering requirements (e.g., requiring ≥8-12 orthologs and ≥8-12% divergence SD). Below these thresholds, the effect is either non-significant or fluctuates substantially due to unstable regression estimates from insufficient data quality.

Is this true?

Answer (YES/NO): NO